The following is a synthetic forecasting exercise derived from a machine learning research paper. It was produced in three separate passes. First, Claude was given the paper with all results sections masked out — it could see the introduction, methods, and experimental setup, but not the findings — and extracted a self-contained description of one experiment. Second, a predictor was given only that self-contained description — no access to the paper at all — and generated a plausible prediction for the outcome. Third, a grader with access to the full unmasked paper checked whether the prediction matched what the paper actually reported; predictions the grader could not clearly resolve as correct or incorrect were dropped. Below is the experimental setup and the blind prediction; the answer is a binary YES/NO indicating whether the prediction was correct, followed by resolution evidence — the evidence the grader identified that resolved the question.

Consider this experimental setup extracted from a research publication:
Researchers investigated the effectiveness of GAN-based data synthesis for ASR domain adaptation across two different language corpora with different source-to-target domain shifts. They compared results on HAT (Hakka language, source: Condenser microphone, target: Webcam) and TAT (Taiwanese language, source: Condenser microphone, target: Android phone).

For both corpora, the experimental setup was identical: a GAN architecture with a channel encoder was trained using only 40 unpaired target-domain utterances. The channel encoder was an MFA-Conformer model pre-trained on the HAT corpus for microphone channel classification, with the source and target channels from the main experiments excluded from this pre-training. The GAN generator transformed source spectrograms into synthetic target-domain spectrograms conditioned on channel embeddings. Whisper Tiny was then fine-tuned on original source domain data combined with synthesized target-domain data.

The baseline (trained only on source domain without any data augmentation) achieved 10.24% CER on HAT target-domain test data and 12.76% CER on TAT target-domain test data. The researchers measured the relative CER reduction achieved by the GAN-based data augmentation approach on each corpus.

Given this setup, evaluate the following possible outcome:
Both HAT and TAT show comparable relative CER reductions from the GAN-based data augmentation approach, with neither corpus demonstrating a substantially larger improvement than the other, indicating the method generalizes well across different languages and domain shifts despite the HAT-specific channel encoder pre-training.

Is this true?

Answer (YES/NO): NO